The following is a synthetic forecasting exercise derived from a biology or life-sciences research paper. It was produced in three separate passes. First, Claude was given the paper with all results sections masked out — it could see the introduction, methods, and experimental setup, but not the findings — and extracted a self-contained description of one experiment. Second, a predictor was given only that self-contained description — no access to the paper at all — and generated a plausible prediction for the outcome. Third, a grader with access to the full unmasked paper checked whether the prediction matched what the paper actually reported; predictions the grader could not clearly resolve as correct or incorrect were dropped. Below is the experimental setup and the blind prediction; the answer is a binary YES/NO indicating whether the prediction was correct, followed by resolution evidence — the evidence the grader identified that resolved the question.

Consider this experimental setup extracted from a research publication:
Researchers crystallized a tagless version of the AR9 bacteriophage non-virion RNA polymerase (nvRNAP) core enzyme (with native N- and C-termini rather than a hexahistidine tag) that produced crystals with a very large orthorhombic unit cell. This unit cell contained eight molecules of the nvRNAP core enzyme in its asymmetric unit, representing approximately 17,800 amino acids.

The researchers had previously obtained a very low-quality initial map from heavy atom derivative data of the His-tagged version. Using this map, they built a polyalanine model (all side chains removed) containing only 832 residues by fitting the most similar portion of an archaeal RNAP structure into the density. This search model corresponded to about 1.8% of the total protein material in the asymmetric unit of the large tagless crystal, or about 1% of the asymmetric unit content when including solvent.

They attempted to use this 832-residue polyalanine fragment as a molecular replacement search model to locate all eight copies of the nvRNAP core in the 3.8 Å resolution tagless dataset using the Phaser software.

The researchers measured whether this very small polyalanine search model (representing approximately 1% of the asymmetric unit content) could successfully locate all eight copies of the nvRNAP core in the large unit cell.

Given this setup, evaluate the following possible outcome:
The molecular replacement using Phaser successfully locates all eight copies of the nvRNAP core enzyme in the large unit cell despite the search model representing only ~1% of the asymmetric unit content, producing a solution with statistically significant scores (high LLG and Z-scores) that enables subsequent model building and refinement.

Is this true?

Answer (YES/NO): YES